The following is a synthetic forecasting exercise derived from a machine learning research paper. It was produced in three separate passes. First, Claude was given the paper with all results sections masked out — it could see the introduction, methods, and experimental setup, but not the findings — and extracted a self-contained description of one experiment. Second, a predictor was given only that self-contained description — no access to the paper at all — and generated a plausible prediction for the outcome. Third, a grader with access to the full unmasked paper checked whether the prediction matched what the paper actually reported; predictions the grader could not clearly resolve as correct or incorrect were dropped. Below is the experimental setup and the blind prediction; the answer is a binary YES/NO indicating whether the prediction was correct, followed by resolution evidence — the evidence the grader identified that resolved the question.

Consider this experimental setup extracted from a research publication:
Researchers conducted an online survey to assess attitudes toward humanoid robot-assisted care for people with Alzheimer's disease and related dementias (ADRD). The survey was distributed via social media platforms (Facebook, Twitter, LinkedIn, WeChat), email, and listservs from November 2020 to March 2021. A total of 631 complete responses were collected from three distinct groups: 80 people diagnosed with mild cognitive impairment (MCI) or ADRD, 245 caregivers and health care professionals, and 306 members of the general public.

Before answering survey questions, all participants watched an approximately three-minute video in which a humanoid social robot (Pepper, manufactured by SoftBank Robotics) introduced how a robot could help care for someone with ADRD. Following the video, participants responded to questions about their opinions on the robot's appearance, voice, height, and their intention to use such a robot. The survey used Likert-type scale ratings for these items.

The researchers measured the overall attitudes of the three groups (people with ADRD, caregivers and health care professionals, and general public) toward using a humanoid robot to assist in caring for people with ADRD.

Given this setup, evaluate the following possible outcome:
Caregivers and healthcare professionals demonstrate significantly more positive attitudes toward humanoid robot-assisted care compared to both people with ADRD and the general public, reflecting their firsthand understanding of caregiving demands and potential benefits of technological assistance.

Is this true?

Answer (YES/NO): NO